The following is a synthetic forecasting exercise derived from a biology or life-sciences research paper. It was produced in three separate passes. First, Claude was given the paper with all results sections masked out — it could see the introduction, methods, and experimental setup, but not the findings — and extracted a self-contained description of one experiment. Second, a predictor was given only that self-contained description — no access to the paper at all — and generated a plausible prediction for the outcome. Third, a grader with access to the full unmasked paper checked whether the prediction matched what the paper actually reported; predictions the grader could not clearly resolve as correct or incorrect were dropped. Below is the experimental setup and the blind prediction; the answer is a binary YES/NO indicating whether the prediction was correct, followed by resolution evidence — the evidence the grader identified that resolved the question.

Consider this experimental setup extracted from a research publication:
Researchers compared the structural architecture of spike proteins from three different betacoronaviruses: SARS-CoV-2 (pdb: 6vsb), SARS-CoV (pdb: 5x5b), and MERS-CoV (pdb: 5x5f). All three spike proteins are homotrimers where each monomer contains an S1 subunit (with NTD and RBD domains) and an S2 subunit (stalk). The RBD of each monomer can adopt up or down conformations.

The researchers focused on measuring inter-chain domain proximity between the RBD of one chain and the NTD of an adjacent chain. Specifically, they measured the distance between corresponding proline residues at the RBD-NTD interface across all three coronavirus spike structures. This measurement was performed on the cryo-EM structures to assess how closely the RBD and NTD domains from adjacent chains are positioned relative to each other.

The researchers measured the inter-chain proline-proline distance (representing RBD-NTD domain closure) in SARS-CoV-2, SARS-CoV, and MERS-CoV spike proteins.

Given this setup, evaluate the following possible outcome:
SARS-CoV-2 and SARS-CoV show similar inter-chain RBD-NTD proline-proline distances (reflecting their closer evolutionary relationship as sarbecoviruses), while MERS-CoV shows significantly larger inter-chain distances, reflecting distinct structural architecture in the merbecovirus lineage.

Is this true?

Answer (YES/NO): NO